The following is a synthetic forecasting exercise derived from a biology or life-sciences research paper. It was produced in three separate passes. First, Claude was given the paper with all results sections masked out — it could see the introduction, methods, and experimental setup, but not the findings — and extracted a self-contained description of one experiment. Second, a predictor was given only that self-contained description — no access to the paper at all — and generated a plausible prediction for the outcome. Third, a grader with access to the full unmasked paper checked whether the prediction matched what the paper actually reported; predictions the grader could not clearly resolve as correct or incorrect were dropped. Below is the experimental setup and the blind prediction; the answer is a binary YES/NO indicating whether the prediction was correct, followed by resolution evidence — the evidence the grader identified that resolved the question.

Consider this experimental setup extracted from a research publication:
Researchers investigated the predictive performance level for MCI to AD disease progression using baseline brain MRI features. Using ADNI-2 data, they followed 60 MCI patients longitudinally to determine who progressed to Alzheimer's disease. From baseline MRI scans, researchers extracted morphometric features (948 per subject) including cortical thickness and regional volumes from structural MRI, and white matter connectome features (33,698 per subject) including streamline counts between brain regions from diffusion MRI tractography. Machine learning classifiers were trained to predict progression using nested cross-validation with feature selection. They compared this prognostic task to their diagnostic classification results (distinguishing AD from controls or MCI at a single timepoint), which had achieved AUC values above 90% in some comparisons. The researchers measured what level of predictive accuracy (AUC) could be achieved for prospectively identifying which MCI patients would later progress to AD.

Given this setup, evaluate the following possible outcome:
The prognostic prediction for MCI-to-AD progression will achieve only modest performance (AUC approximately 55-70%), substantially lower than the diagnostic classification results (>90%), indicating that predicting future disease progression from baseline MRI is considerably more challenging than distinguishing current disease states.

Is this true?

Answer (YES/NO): YES